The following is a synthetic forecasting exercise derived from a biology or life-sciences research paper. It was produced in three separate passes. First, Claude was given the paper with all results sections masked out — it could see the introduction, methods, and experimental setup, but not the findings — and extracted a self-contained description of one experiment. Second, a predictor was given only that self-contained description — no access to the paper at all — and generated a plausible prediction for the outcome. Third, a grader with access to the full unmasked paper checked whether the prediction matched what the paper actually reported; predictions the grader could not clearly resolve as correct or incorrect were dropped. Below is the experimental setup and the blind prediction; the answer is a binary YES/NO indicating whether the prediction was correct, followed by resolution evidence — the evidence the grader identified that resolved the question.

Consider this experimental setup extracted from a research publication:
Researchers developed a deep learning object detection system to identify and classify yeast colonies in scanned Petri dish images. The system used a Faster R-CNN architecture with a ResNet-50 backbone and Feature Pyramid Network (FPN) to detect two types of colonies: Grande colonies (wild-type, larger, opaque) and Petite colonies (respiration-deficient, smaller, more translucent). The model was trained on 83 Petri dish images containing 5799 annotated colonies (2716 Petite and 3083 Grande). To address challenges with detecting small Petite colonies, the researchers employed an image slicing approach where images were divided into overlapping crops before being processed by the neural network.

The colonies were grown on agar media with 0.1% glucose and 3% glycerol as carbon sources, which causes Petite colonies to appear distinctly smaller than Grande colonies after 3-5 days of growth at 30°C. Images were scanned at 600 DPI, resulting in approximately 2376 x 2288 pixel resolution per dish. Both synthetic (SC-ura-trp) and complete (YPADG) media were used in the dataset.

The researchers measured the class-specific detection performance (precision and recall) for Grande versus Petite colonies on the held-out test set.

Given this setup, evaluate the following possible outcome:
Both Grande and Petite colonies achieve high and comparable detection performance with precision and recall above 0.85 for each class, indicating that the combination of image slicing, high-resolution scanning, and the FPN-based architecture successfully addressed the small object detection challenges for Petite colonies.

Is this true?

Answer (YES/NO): YES